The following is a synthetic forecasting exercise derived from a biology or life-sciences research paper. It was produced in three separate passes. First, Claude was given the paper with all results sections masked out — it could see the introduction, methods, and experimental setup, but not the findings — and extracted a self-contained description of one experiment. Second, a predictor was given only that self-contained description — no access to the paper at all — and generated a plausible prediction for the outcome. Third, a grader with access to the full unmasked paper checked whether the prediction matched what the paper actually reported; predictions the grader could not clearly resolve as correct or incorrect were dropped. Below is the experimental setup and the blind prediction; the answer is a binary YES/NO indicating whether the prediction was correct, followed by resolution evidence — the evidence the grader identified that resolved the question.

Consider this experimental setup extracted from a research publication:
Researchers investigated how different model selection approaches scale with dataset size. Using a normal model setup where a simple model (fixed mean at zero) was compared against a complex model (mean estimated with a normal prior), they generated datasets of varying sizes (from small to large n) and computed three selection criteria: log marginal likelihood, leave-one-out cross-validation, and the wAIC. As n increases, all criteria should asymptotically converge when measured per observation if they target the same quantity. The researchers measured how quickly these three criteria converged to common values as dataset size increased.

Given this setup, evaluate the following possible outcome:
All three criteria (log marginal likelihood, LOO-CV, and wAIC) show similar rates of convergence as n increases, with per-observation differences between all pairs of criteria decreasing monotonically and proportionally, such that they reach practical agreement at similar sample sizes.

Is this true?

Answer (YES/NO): NO